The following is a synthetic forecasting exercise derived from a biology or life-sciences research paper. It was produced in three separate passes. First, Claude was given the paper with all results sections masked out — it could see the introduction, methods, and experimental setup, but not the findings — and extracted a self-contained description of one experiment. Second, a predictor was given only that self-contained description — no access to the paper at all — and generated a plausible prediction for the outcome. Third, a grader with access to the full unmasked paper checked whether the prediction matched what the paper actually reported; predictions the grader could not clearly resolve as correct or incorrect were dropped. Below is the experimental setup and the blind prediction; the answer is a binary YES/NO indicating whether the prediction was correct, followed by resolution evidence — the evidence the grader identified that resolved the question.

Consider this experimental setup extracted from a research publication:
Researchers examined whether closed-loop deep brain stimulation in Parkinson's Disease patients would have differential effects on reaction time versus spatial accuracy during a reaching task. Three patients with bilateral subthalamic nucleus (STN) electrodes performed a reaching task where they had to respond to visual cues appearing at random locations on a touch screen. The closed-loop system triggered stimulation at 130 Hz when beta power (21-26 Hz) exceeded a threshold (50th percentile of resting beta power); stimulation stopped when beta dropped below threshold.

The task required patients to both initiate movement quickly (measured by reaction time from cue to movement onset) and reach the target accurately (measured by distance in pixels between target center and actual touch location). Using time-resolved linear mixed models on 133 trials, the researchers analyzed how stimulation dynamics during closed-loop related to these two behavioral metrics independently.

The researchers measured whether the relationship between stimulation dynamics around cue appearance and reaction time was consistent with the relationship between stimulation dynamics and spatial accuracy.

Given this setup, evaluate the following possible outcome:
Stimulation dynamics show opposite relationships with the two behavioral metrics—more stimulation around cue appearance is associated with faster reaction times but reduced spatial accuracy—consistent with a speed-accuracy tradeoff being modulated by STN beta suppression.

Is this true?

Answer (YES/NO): NO